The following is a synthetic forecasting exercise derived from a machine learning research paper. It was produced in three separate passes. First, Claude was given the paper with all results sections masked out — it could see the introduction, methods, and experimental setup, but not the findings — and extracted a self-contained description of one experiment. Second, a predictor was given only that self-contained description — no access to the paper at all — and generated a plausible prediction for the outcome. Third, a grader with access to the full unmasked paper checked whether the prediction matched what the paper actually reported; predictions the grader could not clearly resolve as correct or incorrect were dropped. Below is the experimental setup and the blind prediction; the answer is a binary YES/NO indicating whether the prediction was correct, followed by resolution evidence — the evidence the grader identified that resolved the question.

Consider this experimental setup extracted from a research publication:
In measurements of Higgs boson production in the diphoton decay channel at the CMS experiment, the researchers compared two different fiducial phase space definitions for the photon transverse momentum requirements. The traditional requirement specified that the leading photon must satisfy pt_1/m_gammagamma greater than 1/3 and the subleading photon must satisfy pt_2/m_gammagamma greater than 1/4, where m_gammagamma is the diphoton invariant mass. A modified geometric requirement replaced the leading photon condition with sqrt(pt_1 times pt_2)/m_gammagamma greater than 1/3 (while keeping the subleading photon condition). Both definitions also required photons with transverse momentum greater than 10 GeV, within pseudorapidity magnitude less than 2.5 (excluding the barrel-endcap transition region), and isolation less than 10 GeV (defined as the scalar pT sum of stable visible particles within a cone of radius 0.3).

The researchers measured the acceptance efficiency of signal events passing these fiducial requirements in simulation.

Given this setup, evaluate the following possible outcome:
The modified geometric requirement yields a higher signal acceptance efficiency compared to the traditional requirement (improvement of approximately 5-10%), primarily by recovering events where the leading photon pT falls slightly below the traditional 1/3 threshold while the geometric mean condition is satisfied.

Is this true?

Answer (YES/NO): NO